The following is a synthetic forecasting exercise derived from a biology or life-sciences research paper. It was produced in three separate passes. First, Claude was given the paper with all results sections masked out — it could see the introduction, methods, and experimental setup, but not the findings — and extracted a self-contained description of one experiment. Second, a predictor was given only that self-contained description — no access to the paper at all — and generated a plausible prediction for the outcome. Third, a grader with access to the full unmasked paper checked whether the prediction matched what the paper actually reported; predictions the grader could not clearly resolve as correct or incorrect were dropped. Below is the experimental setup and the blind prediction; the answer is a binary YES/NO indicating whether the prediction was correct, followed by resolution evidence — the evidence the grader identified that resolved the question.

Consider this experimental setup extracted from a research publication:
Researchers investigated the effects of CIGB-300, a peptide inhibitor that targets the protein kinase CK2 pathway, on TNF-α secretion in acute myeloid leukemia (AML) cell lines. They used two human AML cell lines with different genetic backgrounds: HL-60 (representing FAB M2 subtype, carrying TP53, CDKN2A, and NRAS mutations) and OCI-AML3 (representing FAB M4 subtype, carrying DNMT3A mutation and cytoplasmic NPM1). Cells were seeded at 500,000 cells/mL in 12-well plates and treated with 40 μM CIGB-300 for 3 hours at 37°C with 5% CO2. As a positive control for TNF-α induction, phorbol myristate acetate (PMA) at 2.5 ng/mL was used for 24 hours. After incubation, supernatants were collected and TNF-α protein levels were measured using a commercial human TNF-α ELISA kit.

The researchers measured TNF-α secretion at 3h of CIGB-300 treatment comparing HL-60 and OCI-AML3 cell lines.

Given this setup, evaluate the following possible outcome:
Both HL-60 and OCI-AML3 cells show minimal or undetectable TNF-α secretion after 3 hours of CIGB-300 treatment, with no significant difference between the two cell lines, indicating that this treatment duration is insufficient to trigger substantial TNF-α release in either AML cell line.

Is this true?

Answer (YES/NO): NO